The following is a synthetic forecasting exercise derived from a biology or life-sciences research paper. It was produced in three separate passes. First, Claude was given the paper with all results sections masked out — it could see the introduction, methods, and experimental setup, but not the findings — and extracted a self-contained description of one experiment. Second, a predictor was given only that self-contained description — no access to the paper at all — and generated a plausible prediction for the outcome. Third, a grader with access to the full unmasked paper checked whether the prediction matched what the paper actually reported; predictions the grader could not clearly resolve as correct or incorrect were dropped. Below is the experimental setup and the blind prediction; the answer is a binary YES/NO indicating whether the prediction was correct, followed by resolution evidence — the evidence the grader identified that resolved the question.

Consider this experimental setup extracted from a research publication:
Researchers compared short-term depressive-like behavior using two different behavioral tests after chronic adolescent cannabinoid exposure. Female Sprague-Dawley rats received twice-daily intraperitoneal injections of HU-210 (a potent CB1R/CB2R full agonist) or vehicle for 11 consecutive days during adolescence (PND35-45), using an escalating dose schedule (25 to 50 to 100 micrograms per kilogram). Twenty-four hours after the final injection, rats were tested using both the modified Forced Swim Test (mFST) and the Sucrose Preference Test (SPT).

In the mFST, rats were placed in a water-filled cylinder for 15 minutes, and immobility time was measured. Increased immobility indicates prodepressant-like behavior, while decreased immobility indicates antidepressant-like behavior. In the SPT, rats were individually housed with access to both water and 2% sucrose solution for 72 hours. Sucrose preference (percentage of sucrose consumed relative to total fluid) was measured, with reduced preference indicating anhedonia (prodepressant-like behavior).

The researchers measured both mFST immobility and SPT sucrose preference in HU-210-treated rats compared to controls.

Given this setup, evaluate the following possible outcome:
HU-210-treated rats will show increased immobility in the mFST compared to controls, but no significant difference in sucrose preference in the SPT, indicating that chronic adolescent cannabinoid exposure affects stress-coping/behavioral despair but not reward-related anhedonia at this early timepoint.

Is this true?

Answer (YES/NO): NO